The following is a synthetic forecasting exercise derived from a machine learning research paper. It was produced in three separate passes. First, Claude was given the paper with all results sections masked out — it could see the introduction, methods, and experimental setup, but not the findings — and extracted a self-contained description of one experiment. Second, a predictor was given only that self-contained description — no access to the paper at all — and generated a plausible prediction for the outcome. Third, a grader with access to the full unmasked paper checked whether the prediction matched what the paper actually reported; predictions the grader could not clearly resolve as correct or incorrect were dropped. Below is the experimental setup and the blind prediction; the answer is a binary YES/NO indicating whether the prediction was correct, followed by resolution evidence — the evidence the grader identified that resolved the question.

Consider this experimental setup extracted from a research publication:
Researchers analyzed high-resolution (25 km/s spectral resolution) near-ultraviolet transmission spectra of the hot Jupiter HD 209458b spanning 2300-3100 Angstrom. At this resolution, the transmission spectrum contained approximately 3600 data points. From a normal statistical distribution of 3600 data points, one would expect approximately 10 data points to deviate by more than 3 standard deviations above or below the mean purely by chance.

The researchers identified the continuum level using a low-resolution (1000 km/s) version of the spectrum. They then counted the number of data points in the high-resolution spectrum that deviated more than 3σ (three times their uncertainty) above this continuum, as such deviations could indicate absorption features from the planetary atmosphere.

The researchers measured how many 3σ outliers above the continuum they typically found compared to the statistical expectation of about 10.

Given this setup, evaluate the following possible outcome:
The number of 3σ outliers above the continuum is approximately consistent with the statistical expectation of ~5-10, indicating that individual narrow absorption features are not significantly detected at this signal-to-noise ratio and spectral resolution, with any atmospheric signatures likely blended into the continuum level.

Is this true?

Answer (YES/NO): NO